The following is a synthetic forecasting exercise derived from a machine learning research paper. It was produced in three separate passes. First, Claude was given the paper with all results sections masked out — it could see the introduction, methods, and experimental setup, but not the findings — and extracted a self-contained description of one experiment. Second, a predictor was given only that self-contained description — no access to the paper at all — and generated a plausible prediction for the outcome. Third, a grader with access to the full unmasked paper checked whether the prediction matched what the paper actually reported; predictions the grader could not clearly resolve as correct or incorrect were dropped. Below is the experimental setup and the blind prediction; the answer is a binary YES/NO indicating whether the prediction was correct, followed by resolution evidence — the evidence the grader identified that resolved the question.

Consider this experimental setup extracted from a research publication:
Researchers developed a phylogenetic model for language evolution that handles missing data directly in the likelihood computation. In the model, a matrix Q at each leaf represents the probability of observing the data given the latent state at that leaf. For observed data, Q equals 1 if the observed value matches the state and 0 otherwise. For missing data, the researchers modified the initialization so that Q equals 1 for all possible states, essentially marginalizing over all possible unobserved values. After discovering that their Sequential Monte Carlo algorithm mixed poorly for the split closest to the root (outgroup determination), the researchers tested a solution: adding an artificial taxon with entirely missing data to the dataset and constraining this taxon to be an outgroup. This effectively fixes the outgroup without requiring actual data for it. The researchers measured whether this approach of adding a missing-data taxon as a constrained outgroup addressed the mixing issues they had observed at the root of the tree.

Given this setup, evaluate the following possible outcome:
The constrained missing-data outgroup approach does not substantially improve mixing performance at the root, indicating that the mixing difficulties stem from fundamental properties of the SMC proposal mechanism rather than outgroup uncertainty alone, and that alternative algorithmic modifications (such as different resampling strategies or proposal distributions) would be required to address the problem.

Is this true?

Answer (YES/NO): NO